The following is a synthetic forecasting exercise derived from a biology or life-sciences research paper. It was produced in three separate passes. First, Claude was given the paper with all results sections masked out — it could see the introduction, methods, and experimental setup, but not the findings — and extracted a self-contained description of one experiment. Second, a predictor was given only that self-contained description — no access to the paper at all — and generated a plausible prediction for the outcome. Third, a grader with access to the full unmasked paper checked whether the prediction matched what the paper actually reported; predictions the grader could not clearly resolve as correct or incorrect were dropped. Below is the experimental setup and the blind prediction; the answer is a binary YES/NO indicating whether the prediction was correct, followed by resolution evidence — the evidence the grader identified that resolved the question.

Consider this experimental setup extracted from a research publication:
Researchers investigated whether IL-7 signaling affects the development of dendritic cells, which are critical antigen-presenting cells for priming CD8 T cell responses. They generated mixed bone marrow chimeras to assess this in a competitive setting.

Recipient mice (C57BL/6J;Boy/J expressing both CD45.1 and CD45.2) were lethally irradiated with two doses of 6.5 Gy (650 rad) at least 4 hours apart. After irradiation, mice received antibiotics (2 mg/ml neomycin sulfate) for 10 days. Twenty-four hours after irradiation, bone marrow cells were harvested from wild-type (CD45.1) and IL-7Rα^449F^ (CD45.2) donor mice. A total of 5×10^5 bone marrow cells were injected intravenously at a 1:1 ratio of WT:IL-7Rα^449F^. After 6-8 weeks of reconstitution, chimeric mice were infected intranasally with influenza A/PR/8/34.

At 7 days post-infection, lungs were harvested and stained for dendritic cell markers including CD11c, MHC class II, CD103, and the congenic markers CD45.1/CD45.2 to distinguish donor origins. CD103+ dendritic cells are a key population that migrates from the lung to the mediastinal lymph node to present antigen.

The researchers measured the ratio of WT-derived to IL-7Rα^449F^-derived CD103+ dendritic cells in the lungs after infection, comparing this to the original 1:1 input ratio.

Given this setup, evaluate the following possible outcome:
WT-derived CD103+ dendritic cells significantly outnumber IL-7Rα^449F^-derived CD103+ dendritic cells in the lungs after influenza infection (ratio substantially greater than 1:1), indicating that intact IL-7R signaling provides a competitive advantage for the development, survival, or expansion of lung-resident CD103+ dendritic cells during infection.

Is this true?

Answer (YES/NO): NO